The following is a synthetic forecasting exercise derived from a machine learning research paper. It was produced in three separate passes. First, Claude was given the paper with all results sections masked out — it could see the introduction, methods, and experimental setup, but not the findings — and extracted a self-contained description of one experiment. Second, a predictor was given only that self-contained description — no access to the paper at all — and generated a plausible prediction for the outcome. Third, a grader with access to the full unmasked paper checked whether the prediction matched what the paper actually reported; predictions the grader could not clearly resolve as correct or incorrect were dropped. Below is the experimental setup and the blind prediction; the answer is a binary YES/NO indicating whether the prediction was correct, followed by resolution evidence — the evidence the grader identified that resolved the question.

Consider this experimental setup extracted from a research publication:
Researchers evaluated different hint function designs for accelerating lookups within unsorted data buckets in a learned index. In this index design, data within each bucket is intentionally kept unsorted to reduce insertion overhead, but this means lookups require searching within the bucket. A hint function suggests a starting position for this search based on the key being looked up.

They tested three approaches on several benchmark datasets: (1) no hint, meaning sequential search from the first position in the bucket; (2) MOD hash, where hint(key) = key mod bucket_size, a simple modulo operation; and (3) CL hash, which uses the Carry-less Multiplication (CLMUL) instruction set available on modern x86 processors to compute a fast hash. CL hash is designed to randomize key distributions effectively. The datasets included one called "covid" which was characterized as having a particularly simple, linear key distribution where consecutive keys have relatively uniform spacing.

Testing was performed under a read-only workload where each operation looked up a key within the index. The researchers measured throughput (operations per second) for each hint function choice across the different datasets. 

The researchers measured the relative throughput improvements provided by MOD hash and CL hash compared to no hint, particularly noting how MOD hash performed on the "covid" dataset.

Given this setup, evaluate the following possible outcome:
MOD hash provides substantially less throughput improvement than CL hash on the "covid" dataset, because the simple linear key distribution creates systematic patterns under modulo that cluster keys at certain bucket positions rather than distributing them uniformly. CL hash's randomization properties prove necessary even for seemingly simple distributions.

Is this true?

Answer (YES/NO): YES